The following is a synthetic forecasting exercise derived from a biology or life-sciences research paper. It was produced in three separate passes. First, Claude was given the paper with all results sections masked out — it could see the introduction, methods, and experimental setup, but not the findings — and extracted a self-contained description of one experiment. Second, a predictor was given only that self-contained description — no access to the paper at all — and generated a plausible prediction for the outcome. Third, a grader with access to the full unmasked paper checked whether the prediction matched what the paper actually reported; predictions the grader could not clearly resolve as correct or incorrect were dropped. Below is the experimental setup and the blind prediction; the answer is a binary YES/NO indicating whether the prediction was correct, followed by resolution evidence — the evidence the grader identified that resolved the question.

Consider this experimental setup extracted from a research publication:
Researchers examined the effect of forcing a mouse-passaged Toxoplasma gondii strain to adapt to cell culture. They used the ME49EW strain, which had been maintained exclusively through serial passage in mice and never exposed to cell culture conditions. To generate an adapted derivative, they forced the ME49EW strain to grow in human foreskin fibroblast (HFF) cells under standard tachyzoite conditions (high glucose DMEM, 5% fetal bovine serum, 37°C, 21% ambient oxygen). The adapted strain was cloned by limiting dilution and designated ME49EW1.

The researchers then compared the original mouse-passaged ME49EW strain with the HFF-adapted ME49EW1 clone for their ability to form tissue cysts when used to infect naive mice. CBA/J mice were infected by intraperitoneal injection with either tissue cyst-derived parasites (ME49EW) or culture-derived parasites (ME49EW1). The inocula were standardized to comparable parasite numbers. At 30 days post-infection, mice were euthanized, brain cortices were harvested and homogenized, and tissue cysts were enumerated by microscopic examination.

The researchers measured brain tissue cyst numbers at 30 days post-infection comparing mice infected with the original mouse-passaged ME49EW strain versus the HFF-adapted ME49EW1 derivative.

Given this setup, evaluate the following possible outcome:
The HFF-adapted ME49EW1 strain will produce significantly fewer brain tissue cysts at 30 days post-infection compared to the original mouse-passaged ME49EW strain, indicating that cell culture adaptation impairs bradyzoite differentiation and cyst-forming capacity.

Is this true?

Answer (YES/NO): YES